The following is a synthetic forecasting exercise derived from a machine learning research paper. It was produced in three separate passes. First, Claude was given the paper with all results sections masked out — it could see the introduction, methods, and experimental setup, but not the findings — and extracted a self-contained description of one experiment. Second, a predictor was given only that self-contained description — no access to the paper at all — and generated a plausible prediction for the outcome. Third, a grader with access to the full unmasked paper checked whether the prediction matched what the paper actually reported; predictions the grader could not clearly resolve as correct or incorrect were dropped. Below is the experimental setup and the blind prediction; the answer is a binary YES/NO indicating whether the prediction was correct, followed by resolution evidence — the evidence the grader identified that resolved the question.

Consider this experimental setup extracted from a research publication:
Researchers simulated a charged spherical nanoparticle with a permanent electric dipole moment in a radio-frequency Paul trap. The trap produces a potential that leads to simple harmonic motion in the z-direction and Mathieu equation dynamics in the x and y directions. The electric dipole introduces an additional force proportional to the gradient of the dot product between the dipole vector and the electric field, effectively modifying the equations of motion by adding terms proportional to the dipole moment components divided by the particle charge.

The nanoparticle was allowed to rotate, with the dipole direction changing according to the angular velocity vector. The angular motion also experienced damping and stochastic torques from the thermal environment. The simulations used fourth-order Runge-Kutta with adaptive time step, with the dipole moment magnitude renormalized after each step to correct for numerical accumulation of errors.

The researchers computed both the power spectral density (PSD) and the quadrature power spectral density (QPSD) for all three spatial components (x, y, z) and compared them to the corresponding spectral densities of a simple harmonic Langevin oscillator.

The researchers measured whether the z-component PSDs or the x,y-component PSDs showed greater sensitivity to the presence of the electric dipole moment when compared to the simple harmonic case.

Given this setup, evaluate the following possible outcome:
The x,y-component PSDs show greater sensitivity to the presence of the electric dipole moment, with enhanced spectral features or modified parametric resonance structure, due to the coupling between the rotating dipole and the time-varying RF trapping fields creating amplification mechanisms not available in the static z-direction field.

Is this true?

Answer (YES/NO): NO